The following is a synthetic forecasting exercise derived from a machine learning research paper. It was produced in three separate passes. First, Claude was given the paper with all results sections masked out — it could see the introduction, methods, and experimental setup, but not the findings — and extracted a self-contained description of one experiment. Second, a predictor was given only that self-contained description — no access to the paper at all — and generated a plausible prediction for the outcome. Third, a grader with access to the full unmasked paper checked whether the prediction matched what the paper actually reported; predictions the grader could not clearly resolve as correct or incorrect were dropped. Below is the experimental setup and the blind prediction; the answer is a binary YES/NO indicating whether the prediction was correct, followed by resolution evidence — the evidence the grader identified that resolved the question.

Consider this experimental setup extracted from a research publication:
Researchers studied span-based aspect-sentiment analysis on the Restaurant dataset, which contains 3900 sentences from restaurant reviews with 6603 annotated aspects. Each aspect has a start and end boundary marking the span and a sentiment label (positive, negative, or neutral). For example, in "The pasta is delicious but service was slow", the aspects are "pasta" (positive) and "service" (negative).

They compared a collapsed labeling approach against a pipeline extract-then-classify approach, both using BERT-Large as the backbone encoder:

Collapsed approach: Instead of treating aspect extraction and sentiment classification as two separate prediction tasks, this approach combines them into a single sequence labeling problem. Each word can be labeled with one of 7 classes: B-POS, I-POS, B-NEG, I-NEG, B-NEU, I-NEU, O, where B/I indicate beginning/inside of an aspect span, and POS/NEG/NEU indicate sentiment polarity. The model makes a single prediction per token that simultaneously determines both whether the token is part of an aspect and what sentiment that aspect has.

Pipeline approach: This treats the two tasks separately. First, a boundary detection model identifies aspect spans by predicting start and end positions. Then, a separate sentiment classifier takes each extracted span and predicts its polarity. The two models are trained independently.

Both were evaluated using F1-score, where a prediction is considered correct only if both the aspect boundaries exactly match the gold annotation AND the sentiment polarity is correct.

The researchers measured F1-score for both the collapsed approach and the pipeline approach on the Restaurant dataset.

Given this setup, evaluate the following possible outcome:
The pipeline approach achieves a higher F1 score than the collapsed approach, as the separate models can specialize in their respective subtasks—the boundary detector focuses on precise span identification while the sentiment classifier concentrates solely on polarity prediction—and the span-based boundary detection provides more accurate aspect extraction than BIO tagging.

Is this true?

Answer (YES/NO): YES